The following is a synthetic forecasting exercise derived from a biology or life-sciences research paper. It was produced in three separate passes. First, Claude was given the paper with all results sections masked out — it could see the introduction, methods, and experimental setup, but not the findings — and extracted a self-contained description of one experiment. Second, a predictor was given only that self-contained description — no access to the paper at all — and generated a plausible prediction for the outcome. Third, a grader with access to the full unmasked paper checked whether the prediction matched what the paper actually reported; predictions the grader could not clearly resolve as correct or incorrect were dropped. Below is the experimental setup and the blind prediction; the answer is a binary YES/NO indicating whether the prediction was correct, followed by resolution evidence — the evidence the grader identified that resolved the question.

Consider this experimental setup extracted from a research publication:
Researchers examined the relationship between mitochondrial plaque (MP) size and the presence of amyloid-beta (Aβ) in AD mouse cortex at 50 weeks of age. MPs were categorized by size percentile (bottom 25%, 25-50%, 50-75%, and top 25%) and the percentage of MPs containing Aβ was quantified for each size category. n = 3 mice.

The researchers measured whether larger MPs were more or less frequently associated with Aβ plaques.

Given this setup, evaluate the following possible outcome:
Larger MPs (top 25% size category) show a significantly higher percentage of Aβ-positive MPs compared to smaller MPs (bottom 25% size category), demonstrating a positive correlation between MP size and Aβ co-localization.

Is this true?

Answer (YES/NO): YES